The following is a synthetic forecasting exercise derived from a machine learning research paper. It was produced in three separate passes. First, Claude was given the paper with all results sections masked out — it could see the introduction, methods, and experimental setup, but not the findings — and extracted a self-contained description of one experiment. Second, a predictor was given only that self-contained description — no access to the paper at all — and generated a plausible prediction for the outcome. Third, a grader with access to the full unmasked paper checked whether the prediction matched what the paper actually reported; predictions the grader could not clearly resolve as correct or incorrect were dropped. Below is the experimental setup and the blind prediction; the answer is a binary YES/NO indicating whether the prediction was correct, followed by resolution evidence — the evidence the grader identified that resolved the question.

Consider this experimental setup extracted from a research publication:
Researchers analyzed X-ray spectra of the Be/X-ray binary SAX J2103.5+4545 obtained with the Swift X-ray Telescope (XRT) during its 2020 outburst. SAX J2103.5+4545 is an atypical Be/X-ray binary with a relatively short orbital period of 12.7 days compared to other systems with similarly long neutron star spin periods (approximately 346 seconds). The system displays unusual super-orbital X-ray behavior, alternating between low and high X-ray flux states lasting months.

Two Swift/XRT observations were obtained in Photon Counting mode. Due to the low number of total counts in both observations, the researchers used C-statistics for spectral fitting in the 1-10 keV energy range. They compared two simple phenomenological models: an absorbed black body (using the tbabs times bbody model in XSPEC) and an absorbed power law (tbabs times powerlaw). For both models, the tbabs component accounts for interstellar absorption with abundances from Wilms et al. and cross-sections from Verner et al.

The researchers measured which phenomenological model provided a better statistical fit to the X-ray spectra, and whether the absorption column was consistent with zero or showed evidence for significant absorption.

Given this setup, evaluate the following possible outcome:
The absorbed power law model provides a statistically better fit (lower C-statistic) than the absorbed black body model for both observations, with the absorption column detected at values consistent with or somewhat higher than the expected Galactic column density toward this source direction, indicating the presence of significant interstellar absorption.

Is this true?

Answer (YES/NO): YES